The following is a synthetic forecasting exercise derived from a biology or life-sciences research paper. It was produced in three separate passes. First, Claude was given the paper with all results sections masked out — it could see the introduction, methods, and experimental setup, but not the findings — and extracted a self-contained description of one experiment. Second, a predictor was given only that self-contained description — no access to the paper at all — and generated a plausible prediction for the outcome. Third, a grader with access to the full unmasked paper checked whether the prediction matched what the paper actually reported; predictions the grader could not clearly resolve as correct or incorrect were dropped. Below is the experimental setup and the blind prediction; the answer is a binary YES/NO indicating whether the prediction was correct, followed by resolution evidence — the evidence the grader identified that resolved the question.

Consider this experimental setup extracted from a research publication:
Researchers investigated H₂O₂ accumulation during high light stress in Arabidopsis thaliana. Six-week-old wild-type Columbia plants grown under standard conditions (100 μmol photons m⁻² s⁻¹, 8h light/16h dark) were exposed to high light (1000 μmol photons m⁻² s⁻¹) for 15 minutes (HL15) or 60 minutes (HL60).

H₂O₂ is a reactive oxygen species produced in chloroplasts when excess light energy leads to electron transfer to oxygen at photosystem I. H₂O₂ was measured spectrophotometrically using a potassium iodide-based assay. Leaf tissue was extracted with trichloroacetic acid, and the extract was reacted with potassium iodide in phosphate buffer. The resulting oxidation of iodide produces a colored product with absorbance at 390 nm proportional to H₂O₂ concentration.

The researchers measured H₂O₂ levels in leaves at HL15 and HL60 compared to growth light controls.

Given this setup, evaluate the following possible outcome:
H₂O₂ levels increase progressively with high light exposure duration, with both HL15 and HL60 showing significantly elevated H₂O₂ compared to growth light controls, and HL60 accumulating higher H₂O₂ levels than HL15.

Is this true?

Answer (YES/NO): NO